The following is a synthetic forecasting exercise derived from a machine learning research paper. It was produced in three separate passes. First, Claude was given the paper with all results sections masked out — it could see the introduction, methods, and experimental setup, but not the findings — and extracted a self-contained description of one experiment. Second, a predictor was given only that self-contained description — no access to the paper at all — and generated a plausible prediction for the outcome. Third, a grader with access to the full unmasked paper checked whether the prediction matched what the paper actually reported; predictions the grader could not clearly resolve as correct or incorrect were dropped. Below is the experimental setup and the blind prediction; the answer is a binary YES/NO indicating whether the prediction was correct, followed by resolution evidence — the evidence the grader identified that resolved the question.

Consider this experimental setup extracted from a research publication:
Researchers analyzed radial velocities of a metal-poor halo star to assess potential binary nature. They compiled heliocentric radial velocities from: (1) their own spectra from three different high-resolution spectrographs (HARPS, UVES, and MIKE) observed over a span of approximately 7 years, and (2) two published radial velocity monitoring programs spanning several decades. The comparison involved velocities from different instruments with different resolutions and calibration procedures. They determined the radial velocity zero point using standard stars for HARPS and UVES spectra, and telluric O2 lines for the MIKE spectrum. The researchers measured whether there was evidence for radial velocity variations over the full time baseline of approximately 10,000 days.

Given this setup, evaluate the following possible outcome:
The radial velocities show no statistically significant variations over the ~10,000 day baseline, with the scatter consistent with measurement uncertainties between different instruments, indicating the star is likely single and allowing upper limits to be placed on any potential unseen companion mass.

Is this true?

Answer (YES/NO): NO